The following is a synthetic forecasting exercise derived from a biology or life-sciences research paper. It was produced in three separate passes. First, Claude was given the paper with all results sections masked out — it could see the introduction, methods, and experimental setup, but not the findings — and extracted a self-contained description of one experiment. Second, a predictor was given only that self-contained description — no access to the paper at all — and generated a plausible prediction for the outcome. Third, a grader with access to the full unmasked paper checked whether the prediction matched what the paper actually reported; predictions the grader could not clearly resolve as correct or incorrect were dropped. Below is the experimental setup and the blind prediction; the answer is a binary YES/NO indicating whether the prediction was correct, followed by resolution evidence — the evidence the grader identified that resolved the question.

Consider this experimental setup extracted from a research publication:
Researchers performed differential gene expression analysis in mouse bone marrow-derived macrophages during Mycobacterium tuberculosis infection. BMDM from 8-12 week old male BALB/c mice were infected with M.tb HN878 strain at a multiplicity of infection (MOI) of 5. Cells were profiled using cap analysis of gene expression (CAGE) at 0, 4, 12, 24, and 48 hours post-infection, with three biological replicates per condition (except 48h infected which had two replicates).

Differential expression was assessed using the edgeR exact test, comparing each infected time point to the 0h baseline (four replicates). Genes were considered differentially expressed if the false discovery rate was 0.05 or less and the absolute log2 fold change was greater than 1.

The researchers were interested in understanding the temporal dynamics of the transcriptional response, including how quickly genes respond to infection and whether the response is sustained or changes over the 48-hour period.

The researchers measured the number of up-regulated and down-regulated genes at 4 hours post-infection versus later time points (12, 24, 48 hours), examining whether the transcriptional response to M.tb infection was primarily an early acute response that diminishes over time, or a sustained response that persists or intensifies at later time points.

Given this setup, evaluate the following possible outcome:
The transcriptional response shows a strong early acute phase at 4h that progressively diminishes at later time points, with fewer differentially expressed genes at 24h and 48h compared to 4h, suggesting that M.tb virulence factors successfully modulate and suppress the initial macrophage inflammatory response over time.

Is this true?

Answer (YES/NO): YES